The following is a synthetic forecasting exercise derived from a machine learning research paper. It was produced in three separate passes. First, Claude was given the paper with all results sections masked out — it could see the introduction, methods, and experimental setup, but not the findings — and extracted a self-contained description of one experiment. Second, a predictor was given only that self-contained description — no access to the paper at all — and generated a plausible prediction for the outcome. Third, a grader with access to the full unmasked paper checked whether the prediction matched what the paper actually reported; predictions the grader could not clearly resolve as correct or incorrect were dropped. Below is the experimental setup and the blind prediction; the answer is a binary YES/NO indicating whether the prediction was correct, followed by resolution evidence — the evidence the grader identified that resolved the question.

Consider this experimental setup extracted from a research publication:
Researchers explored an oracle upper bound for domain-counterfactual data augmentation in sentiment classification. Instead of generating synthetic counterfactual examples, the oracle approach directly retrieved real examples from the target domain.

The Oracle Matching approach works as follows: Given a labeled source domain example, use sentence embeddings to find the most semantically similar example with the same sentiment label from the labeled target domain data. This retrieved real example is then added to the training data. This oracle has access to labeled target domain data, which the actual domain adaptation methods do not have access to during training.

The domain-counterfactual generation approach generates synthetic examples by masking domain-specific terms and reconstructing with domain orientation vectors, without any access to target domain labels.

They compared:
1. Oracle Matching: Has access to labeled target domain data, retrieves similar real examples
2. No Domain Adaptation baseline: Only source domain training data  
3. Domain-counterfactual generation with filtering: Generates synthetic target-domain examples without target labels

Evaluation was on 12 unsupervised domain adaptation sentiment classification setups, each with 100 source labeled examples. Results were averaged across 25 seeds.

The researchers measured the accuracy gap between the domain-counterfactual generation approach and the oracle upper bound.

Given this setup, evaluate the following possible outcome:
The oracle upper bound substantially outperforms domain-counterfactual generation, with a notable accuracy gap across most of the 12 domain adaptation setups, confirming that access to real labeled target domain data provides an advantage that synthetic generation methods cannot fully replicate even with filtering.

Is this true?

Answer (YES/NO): YES